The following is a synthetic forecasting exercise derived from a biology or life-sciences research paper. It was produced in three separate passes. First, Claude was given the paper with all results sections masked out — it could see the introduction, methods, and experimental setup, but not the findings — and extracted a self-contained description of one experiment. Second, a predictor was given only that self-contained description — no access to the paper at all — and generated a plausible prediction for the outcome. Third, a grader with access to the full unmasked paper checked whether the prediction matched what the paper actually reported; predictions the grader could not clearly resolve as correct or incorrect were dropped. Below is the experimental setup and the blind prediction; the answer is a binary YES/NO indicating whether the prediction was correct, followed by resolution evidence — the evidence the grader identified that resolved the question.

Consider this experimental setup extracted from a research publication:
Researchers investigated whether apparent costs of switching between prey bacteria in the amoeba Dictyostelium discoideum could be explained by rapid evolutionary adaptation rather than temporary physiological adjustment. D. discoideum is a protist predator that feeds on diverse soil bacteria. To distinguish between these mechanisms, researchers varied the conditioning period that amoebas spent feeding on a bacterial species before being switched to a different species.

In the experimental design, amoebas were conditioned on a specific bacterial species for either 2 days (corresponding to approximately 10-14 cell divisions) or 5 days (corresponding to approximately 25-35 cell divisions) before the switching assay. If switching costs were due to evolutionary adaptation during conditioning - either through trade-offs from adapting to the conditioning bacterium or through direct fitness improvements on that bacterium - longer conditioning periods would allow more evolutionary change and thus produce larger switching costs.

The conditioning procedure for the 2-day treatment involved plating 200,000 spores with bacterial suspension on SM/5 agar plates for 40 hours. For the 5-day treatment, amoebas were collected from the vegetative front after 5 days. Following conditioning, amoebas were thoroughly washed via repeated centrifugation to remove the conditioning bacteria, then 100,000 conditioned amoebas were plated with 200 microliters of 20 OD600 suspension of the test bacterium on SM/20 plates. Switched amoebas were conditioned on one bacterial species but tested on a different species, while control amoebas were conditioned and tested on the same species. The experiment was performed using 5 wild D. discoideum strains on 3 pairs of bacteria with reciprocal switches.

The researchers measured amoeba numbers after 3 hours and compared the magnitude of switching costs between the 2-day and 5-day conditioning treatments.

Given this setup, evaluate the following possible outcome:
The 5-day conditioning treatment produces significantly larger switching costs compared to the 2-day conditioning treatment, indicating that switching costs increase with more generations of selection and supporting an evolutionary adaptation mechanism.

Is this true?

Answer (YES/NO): NO